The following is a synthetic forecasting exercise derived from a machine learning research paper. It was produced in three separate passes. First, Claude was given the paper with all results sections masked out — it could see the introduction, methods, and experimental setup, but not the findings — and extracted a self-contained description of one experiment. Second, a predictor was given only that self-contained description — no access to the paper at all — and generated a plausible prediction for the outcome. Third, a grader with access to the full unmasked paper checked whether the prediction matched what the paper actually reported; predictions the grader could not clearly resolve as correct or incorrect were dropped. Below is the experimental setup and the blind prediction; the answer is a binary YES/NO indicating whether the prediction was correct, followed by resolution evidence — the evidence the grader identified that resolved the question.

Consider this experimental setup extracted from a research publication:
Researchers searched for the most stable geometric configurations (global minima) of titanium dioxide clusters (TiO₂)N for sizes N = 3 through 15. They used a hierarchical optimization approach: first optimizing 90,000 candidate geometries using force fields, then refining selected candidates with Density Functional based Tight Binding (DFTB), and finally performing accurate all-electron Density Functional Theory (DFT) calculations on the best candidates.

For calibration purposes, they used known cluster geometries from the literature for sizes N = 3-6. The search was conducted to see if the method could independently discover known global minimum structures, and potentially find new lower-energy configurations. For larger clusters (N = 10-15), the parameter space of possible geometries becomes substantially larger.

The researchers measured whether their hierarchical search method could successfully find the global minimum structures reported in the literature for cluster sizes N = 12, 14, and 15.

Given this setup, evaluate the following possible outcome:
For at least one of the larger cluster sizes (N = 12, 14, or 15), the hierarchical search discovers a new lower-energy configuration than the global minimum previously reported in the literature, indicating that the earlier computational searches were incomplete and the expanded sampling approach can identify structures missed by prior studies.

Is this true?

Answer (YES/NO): NO